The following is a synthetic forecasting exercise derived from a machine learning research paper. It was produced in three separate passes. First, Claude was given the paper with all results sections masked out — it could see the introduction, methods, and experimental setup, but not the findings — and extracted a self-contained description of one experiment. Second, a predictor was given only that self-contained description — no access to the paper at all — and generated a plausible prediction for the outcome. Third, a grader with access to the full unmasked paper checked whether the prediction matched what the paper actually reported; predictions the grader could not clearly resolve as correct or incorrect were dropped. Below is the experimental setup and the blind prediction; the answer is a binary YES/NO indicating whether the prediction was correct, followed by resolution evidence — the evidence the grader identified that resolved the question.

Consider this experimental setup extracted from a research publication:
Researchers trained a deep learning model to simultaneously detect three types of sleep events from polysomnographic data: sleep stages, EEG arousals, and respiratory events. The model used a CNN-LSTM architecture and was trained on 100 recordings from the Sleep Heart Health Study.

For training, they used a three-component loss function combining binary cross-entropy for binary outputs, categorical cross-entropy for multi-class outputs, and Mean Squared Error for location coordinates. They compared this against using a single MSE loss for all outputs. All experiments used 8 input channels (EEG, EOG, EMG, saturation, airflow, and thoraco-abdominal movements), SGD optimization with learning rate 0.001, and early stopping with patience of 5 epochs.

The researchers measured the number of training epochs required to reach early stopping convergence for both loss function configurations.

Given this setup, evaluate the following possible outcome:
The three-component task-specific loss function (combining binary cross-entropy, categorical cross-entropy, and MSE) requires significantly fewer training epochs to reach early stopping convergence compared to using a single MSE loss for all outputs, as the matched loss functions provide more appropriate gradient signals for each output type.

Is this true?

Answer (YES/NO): YES